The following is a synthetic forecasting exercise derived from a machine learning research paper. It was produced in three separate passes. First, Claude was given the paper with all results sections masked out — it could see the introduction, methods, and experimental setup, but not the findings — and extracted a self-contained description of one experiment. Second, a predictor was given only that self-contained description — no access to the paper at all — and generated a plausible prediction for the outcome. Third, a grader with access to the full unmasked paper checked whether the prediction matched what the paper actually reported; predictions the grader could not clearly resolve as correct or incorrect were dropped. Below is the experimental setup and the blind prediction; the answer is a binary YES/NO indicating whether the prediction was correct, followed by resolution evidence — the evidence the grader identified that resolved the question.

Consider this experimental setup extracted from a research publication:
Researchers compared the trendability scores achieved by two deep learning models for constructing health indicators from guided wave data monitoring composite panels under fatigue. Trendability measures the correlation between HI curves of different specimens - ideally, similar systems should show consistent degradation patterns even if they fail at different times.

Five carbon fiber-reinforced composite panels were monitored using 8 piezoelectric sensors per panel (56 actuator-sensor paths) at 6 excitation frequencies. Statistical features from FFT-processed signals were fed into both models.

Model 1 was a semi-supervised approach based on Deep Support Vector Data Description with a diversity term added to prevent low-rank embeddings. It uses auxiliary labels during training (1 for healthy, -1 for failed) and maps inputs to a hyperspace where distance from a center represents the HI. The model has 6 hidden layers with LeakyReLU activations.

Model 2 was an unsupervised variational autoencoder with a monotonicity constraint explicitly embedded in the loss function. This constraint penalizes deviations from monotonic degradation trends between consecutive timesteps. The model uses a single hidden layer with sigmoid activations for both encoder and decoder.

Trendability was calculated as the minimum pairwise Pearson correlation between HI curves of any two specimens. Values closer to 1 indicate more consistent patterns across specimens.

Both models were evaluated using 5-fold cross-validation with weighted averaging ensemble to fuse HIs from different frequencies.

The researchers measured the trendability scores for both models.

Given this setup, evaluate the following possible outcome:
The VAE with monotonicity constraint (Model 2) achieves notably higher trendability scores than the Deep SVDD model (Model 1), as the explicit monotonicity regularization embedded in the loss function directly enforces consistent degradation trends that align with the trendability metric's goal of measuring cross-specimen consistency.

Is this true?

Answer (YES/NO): YES